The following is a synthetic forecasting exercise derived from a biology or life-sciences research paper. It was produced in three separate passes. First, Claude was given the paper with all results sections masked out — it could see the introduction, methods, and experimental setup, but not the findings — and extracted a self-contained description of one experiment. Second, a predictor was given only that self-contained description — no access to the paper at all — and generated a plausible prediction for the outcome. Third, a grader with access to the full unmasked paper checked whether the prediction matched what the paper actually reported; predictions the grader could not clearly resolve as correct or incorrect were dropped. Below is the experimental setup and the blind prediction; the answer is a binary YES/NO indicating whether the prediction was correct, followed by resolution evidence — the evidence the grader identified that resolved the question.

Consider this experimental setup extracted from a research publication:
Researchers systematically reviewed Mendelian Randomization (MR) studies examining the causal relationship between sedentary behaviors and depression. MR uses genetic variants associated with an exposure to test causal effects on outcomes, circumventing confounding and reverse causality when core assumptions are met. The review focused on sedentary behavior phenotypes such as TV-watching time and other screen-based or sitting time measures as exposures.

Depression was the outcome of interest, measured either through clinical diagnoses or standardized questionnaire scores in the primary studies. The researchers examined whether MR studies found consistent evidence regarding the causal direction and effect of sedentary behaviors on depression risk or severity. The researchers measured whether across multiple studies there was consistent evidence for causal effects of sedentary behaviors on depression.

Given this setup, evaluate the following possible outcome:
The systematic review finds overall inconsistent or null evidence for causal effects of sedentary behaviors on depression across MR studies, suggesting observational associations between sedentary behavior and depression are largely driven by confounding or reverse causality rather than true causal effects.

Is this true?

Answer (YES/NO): NO